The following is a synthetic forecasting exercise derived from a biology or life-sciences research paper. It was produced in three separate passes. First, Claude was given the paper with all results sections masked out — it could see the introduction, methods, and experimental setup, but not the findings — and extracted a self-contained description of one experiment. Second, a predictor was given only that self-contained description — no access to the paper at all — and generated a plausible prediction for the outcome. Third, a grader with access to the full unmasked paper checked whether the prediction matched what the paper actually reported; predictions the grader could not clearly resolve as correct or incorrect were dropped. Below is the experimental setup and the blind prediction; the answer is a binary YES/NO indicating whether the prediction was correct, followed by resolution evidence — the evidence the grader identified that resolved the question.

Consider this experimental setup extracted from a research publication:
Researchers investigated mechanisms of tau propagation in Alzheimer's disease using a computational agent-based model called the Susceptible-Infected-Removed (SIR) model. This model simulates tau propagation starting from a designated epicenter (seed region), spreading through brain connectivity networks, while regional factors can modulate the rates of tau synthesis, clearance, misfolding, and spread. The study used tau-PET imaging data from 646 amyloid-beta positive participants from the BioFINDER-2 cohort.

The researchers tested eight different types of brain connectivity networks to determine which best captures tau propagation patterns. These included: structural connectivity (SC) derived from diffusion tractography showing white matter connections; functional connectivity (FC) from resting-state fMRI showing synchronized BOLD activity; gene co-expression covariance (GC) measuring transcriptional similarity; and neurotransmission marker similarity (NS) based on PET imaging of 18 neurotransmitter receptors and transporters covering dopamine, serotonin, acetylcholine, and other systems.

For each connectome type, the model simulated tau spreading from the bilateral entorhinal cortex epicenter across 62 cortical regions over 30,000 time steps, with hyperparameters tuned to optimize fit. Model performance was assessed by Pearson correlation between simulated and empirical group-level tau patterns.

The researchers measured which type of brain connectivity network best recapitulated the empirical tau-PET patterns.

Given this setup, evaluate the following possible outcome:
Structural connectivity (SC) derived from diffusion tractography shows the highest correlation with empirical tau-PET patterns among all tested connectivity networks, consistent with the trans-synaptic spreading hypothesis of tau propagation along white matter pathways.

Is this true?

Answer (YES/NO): NO